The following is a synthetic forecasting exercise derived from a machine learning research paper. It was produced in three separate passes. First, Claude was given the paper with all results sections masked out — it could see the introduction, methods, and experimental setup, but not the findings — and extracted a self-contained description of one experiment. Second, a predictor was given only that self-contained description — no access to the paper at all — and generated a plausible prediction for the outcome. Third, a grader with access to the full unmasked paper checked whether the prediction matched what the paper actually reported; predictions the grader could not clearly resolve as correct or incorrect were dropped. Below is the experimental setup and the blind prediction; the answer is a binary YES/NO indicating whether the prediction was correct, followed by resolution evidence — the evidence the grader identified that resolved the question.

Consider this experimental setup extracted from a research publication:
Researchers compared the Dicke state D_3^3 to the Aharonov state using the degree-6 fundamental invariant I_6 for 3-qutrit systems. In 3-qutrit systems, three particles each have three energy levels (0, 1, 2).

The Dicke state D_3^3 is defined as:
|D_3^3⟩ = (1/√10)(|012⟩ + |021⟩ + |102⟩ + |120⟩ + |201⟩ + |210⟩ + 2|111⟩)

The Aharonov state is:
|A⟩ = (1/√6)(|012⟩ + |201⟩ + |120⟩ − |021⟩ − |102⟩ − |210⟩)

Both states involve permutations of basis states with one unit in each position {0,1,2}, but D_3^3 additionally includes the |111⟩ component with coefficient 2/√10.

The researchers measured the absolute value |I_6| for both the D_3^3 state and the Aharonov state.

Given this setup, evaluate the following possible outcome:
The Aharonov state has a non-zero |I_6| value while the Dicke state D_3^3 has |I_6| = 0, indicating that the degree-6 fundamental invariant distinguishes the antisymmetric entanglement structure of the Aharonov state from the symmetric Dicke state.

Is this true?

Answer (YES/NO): NO